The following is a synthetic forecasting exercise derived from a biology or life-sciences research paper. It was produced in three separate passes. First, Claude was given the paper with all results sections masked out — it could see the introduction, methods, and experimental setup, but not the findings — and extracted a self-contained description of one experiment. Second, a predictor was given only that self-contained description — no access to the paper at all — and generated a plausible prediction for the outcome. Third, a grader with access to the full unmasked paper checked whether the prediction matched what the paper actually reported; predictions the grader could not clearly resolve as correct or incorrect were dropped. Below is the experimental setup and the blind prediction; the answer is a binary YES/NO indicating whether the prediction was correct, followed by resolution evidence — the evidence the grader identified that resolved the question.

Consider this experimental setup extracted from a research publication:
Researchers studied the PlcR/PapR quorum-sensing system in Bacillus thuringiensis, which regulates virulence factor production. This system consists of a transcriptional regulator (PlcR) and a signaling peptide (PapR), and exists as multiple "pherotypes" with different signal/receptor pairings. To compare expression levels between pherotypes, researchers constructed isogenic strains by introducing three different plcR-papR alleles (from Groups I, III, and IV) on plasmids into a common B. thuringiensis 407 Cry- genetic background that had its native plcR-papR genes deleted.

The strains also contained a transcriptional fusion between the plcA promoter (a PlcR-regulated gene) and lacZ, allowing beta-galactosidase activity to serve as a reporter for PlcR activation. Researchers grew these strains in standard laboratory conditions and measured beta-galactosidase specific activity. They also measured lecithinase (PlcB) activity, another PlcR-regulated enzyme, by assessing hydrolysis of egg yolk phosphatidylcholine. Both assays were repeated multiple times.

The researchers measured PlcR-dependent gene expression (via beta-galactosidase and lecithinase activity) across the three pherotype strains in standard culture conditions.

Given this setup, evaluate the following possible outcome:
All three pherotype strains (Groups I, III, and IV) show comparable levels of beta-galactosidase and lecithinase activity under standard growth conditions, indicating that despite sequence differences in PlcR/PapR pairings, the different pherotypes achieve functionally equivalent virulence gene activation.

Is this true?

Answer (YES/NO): NO